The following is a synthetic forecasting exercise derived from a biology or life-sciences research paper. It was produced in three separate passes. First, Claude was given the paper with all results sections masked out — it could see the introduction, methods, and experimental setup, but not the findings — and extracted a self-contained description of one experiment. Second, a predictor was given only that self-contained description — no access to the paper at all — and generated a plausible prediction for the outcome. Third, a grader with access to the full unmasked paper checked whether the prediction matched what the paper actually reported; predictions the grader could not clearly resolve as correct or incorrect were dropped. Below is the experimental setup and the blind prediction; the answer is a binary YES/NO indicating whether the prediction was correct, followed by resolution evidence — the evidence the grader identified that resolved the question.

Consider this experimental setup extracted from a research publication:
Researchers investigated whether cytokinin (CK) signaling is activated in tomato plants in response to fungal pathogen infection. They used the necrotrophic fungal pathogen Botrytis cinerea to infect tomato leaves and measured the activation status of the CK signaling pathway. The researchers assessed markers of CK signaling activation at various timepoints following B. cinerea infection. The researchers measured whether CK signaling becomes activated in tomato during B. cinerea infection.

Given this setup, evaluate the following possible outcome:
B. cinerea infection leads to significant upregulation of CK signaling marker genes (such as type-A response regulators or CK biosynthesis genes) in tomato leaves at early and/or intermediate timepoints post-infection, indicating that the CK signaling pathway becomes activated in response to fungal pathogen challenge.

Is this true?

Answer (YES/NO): YES